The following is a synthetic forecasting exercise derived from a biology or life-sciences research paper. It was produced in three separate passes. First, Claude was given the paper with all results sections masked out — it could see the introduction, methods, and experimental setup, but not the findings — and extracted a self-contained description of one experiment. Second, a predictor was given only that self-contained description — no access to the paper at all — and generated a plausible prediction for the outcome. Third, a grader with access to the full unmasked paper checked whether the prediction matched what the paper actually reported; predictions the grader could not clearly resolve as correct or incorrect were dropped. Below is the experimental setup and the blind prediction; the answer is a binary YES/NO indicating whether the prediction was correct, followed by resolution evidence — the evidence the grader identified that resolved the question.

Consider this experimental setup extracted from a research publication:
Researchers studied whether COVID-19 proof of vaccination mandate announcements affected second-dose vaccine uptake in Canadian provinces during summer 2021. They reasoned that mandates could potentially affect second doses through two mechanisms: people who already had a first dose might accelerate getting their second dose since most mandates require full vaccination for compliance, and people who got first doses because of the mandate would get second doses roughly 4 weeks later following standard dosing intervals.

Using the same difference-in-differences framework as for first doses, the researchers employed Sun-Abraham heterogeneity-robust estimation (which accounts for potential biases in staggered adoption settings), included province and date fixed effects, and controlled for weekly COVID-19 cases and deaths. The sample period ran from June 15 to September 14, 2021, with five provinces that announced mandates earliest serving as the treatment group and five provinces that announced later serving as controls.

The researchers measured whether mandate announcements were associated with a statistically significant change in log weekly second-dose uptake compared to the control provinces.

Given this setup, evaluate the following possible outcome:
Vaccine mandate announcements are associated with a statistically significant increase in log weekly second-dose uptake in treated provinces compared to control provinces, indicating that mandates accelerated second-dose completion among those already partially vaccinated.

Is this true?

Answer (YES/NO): NO